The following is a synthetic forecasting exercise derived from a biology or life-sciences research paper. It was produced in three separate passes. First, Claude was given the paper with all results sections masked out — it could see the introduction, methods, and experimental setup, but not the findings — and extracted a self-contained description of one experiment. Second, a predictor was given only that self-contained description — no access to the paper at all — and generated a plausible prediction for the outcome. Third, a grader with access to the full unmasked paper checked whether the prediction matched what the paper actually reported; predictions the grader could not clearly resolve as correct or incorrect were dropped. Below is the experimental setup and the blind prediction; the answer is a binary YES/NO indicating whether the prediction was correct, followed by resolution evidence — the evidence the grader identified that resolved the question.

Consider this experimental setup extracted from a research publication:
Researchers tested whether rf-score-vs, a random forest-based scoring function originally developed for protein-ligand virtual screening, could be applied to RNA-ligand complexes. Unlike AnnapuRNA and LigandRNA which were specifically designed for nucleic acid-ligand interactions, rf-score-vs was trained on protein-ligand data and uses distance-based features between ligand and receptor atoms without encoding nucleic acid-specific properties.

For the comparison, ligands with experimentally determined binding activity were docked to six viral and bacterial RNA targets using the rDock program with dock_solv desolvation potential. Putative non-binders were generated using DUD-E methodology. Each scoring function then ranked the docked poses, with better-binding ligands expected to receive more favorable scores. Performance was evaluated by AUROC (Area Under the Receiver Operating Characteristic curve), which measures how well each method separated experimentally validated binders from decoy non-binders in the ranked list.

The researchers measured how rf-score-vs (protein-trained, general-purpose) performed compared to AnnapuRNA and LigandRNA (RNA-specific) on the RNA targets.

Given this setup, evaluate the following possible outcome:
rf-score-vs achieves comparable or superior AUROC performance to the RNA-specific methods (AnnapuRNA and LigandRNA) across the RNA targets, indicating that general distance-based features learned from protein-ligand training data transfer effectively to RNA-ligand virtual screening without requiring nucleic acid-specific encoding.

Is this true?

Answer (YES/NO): NO